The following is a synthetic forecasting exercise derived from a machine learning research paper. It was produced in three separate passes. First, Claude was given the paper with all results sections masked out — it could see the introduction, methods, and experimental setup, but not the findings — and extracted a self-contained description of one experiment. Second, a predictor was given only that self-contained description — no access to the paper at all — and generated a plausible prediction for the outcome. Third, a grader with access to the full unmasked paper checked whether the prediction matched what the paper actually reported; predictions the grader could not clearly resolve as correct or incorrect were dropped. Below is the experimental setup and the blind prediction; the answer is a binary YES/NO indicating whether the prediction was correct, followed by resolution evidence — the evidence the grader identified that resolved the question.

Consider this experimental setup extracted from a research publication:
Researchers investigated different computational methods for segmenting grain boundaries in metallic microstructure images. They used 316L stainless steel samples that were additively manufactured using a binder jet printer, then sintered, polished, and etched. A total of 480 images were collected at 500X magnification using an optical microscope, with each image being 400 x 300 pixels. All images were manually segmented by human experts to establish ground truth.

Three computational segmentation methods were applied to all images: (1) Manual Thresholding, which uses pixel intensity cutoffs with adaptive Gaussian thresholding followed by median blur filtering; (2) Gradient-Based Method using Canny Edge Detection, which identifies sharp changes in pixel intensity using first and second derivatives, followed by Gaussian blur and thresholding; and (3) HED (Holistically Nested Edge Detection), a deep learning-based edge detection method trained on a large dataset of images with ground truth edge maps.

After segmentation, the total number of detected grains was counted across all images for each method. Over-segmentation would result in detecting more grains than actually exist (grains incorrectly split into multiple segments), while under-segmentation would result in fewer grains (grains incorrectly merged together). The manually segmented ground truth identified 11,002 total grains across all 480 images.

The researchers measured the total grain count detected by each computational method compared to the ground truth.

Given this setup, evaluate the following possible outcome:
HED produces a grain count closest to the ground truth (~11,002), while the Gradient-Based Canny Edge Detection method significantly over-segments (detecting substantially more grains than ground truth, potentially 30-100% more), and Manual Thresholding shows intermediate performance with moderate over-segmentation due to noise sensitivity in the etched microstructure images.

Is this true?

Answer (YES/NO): NO